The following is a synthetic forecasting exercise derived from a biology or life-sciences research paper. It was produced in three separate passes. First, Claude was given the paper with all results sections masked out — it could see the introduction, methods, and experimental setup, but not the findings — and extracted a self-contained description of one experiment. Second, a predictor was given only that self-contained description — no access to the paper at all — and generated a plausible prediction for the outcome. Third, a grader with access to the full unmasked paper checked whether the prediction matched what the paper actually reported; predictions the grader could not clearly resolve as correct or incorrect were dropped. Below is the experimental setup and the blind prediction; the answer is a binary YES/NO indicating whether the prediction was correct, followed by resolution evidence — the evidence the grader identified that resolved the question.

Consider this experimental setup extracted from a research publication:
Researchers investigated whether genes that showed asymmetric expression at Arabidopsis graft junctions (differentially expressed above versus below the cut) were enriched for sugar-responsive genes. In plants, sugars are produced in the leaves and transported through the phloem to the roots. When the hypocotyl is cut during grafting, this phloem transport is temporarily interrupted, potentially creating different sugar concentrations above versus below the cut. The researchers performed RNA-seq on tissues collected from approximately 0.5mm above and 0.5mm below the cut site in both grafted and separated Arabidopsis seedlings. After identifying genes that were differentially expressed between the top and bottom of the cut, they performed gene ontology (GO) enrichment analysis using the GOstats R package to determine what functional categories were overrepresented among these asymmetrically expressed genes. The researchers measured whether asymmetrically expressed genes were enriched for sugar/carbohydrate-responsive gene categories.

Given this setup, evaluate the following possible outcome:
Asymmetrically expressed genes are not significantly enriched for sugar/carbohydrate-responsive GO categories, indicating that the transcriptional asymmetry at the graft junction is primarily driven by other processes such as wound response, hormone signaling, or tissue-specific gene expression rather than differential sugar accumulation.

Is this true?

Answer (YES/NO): NO